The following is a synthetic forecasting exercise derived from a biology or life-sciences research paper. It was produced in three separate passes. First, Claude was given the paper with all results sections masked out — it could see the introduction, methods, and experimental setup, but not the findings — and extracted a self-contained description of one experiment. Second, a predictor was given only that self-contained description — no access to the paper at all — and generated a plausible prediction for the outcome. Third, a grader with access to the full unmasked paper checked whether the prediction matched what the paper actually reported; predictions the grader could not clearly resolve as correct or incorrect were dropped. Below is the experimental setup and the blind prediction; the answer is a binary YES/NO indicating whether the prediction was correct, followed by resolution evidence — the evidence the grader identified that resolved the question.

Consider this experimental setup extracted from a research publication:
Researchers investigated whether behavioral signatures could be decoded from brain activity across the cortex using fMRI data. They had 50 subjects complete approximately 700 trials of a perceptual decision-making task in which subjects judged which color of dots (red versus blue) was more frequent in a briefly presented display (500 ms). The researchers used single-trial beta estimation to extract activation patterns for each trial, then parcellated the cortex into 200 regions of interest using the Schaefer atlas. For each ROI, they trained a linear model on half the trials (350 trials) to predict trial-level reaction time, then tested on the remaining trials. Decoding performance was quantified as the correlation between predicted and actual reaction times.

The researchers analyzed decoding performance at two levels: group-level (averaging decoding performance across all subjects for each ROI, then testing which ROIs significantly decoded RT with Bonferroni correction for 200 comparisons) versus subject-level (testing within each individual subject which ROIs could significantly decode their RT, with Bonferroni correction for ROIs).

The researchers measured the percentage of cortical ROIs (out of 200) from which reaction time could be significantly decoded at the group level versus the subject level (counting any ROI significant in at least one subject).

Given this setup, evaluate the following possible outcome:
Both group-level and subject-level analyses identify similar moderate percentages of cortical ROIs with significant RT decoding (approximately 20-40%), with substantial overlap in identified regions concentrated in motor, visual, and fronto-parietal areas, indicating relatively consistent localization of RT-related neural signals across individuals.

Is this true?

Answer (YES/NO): NO